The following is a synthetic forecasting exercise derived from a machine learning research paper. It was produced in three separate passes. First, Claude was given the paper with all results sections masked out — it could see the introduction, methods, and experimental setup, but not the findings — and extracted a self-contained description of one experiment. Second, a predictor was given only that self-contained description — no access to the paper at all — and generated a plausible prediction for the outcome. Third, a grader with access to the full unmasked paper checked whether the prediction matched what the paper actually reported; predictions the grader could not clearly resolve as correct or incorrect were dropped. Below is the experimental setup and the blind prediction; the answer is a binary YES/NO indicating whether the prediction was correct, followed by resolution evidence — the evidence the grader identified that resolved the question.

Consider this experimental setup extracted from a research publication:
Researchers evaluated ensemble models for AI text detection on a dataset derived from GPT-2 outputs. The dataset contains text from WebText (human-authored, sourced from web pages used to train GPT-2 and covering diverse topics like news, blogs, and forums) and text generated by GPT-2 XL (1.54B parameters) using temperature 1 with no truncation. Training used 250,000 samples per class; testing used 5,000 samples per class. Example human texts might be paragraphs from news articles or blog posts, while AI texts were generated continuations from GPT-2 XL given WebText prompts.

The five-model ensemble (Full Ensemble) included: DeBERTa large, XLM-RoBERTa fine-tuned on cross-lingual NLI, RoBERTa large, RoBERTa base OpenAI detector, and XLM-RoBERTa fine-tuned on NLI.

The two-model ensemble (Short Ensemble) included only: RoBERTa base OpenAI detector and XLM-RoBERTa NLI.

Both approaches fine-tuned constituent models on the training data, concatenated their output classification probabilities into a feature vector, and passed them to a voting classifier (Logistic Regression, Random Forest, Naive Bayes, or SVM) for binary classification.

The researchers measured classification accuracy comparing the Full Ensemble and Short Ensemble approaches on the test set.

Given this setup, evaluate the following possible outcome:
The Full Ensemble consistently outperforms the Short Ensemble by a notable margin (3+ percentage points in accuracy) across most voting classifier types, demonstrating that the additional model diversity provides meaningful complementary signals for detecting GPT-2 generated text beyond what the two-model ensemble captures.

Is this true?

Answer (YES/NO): NO